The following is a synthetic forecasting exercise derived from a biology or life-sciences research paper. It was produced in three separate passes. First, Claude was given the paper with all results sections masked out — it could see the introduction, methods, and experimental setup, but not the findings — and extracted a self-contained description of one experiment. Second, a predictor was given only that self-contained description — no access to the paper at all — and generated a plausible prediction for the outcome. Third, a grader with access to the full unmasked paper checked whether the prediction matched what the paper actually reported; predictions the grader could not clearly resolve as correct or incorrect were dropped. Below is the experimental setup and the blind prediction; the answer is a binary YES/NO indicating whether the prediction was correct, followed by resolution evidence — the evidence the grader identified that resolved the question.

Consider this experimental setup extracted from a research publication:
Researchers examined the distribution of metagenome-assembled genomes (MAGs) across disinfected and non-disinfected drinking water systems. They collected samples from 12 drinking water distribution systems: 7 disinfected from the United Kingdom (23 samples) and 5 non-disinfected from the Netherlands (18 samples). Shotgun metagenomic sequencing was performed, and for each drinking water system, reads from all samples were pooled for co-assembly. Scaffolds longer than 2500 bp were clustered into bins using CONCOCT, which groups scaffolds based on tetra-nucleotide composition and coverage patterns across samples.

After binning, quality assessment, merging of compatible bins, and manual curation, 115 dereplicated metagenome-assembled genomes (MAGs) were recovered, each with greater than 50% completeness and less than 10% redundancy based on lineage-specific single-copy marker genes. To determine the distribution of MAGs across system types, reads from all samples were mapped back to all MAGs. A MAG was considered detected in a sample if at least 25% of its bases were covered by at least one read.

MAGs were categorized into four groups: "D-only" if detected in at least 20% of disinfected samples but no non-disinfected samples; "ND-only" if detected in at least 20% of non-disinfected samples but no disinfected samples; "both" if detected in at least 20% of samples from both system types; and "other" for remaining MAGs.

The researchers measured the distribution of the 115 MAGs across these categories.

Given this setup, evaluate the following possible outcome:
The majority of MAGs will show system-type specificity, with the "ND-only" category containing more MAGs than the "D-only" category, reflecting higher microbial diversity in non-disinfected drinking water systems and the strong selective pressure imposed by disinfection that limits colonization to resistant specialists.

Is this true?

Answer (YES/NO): NO